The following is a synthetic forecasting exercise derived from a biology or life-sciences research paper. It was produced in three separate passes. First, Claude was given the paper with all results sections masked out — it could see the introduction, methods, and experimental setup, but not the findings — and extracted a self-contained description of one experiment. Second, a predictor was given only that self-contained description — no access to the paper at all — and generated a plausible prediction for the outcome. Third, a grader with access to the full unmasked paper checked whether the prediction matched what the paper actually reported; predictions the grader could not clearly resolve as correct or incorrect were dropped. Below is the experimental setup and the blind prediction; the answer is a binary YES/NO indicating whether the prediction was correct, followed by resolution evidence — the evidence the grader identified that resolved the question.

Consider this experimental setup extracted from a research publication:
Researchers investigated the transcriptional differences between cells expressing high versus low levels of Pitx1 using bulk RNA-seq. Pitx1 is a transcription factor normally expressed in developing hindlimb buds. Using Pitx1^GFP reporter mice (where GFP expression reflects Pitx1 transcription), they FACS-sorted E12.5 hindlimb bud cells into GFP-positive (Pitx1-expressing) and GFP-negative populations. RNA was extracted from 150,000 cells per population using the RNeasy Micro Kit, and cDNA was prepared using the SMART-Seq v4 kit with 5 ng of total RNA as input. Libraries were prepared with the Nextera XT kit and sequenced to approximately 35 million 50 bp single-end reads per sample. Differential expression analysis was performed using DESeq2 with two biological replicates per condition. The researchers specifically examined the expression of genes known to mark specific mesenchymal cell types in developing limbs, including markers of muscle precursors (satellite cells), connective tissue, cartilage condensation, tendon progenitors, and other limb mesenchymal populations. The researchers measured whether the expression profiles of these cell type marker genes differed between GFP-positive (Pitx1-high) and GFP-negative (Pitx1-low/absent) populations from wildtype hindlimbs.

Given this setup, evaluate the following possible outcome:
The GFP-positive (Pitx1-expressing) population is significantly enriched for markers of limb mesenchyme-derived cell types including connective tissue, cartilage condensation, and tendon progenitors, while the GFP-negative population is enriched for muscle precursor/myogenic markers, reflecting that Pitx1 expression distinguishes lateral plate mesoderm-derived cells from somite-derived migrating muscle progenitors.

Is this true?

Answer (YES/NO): NO